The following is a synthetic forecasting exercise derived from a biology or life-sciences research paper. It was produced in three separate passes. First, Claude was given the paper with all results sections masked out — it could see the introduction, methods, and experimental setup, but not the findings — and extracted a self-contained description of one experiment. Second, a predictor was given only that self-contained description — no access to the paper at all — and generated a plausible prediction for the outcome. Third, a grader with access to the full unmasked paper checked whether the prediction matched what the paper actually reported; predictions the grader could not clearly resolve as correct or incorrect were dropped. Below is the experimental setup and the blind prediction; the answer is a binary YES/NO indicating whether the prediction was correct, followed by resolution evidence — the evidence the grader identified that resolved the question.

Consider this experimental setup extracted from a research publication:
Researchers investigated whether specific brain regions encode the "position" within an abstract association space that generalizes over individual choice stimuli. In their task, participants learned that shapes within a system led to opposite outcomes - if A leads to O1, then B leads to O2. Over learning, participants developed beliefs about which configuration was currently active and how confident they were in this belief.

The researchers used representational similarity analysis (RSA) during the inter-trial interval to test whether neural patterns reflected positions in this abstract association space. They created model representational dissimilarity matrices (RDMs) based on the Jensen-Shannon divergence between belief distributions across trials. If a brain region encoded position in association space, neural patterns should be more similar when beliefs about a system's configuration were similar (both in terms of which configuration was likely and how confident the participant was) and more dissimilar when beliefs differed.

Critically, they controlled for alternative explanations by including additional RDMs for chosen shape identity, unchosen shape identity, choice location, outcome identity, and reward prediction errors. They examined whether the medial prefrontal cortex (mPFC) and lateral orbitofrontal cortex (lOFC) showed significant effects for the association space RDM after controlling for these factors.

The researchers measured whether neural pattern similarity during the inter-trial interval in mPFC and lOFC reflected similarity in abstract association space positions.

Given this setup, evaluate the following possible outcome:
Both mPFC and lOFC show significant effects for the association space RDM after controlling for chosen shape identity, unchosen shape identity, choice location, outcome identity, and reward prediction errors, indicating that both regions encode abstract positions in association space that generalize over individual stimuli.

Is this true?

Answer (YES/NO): YES